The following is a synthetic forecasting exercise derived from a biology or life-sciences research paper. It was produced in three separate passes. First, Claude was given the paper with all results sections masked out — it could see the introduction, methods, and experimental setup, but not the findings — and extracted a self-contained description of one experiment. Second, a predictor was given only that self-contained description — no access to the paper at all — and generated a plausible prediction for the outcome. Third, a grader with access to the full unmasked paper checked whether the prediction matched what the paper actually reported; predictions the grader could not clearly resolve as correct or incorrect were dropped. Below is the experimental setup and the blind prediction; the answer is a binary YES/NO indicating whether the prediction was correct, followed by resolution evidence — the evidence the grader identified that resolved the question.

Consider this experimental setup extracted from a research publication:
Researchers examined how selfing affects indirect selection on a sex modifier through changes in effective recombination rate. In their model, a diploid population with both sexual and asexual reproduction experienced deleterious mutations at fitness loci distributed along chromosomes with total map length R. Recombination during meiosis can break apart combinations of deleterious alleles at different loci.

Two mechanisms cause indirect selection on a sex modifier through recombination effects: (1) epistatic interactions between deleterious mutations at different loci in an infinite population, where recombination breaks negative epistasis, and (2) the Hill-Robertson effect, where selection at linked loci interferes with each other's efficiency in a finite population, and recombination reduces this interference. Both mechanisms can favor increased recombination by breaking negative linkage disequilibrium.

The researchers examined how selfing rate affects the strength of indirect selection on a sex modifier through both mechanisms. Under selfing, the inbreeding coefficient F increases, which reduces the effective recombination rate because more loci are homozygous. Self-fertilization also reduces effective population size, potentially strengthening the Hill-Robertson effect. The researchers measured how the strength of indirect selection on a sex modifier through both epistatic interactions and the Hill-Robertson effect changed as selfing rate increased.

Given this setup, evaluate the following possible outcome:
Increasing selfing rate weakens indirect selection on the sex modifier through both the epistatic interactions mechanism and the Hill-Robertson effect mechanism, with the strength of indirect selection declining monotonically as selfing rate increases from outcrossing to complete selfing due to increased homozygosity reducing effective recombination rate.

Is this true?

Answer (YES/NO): NO